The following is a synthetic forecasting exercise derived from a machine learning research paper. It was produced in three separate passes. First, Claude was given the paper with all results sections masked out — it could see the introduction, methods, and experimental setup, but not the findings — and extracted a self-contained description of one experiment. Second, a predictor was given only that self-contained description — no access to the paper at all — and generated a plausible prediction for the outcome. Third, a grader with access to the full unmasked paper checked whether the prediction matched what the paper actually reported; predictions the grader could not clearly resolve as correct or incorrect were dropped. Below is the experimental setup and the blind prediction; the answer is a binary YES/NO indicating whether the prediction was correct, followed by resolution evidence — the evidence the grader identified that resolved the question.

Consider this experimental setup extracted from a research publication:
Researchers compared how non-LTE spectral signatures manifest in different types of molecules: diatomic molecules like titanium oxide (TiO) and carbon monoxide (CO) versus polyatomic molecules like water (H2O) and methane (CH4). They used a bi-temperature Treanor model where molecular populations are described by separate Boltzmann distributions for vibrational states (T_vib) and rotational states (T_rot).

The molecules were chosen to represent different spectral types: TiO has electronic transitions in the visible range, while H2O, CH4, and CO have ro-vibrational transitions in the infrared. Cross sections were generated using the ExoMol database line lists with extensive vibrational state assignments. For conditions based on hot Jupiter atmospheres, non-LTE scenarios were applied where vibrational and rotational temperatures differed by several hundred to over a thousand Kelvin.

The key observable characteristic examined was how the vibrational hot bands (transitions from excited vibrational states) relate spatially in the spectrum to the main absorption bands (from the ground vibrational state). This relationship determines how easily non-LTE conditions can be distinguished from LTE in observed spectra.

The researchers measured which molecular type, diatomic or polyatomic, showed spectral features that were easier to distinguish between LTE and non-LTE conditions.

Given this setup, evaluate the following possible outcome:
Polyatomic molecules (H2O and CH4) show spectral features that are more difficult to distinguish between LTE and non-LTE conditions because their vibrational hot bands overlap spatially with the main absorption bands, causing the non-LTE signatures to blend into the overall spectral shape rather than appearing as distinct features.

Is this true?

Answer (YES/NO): YES